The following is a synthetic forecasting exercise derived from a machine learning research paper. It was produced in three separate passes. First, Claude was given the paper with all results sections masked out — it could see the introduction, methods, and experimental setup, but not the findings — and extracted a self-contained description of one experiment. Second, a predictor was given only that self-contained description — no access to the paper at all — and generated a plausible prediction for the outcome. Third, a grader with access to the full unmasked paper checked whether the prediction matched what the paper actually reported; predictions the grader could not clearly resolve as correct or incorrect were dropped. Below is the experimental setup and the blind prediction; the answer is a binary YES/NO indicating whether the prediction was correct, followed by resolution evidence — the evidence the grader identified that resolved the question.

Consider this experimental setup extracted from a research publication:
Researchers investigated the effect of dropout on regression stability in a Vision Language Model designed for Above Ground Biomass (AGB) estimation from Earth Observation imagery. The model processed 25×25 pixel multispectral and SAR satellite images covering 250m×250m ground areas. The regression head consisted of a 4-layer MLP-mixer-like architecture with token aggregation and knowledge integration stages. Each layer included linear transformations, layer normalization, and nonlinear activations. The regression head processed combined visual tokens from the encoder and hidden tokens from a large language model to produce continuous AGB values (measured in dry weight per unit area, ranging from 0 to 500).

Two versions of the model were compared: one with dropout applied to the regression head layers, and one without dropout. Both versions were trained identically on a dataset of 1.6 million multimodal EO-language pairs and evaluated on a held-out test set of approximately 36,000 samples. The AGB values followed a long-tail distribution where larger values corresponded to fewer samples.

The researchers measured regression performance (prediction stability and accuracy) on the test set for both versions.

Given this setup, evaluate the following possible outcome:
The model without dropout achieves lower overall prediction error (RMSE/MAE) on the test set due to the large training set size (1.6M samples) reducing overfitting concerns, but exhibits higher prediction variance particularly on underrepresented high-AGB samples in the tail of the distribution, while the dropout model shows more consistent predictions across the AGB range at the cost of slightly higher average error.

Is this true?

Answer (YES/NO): NO